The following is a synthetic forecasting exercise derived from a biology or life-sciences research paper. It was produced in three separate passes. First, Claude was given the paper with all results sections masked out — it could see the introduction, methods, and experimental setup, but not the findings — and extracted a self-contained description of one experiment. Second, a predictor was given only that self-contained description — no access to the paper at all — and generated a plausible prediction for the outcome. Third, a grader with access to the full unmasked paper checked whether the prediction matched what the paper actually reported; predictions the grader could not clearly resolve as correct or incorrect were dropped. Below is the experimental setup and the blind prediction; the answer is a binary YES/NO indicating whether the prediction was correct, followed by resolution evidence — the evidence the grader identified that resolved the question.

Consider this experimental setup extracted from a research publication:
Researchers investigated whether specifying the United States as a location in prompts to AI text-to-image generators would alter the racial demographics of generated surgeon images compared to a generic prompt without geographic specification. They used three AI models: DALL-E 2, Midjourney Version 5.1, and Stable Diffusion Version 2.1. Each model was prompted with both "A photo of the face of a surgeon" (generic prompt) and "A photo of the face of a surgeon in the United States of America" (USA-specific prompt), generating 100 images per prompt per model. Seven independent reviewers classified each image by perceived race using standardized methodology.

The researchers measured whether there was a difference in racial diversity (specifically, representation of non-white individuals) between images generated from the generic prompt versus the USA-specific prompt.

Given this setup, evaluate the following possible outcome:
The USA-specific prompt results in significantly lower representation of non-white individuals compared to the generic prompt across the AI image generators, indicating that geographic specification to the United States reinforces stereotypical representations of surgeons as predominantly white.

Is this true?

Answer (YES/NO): NO